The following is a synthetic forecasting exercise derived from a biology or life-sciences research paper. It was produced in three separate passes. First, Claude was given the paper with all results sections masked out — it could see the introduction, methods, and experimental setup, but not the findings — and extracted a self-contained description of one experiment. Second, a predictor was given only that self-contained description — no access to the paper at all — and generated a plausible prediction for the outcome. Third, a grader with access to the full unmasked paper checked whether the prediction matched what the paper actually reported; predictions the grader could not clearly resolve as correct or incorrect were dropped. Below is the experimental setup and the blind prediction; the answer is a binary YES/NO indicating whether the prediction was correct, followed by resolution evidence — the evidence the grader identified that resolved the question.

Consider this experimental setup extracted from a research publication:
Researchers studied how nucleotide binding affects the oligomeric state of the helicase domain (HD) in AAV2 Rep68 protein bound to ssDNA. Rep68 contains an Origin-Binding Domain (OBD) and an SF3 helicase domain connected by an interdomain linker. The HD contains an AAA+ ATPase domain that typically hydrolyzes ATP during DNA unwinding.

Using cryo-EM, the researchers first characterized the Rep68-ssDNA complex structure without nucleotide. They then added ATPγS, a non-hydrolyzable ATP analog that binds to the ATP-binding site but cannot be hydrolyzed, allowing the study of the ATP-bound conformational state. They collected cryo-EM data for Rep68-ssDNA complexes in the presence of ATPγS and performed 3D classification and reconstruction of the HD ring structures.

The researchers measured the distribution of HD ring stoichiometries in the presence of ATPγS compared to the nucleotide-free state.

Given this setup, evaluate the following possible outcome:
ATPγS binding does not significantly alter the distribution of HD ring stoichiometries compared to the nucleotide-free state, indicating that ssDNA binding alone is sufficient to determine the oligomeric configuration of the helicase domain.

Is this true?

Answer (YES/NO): NO